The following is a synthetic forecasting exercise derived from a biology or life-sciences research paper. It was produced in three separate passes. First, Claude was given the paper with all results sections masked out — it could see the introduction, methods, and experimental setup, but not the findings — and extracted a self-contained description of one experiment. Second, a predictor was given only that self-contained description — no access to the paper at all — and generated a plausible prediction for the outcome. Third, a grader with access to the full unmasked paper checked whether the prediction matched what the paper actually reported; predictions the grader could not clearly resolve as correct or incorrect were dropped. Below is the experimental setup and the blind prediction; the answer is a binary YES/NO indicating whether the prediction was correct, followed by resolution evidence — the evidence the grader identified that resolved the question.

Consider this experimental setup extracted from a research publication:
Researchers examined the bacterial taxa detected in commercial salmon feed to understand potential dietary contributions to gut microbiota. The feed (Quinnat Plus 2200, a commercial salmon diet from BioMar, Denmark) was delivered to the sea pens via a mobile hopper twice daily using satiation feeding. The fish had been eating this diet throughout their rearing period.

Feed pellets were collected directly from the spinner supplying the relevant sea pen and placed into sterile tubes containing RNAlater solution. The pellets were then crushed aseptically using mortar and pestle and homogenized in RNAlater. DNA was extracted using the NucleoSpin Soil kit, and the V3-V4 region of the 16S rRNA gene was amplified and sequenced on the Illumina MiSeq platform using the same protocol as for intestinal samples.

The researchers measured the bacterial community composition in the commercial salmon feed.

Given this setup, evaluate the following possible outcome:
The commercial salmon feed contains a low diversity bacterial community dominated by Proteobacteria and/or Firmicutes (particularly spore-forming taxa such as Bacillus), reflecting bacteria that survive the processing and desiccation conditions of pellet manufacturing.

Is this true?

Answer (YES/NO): NO